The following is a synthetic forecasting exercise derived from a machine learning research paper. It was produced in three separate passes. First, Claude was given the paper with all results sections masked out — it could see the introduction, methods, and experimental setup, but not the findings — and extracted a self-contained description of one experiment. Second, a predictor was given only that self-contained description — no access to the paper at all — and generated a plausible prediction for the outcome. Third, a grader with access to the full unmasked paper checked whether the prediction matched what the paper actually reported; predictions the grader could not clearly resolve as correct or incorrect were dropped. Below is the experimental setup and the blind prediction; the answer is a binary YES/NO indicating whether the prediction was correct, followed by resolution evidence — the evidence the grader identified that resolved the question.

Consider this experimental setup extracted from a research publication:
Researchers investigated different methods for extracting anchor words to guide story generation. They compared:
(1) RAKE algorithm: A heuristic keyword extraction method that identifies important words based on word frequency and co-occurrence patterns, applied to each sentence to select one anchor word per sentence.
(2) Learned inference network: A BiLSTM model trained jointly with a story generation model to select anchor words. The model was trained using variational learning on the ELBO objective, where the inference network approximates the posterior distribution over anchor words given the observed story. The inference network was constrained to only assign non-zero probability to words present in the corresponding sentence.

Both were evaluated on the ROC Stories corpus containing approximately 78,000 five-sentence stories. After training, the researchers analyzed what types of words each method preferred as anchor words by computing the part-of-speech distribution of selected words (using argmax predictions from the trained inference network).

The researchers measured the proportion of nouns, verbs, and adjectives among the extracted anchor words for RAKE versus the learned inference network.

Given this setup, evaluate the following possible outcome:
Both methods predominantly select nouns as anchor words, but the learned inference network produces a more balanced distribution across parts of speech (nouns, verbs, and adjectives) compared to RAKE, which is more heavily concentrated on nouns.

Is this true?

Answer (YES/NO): NO